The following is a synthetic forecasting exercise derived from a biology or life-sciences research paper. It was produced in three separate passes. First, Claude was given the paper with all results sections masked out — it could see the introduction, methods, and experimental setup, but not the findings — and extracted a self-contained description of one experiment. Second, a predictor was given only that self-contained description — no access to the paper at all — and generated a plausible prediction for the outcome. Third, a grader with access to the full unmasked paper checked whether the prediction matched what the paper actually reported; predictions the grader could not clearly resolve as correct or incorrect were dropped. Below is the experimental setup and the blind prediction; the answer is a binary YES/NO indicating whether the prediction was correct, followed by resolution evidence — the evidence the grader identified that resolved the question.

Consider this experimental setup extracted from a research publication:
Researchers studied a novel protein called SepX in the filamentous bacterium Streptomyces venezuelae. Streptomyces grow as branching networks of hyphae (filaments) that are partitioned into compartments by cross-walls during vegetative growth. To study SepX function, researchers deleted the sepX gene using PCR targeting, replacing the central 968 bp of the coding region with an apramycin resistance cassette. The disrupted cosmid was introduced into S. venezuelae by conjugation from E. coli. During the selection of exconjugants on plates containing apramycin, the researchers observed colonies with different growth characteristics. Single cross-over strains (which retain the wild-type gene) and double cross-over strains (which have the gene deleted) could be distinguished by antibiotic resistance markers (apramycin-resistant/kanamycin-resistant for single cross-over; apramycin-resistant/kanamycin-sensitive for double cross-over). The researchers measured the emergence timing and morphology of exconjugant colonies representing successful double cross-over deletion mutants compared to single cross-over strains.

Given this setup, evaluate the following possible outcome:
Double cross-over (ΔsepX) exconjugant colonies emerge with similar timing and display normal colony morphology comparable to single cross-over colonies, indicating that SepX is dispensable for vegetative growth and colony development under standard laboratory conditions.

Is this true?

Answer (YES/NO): NO